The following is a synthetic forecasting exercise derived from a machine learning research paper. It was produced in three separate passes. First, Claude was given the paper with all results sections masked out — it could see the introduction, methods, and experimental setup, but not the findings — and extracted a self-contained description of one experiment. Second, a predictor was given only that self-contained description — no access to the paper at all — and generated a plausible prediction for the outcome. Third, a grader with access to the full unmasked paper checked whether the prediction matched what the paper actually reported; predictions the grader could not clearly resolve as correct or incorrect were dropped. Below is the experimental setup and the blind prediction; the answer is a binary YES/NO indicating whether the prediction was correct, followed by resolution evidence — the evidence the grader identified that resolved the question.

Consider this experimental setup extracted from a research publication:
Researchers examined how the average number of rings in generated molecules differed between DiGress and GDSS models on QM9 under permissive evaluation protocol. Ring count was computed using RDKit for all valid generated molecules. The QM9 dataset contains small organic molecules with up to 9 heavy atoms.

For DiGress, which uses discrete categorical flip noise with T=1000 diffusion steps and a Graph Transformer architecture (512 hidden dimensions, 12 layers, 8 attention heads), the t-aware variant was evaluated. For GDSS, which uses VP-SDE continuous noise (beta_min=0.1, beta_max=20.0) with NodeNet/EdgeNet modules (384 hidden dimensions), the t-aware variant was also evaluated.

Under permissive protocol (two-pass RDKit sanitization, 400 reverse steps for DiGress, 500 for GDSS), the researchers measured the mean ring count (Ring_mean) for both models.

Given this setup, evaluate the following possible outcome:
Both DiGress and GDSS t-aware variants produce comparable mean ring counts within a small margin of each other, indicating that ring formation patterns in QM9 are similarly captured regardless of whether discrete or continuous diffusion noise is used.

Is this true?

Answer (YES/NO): NO